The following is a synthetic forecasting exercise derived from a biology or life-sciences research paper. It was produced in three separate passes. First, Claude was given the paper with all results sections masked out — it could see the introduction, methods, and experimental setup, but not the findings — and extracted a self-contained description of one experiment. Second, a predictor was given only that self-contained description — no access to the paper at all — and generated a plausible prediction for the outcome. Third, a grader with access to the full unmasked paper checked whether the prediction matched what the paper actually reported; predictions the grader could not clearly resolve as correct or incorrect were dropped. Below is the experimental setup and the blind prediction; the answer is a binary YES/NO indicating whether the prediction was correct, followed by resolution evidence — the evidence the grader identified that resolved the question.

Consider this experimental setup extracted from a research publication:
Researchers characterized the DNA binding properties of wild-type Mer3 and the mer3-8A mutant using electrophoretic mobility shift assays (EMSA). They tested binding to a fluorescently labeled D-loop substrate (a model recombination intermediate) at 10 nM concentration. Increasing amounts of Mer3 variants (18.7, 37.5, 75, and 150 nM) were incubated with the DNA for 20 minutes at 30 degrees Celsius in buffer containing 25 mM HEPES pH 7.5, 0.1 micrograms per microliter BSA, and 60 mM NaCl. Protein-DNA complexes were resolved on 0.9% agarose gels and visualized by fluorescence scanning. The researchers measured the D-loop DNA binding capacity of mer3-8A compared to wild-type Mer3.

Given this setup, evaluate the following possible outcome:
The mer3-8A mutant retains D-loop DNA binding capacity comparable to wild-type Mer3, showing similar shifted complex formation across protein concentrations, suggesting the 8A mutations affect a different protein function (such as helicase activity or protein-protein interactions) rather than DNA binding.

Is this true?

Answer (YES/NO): YES